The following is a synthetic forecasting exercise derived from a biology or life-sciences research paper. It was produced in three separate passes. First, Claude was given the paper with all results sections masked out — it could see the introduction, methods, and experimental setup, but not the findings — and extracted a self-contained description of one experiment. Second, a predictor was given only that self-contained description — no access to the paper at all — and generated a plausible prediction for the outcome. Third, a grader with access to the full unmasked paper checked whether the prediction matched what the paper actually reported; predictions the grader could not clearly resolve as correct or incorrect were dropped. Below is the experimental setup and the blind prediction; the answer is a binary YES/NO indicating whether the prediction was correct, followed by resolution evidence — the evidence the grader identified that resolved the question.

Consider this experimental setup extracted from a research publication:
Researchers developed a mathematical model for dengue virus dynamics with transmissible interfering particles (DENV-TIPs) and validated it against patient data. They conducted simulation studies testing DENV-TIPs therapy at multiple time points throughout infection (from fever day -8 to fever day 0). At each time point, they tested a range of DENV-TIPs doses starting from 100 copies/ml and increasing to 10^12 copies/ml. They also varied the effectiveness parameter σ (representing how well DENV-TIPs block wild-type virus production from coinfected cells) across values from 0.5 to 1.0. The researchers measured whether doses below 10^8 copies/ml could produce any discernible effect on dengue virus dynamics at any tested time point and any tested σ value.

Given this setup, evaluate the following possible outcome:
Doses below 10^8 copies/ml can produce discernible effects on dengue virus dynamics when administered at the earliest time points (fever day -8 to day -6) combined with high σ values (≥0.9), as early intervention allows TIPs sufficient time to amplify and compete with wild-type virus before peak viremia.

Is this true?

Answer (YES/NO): NO